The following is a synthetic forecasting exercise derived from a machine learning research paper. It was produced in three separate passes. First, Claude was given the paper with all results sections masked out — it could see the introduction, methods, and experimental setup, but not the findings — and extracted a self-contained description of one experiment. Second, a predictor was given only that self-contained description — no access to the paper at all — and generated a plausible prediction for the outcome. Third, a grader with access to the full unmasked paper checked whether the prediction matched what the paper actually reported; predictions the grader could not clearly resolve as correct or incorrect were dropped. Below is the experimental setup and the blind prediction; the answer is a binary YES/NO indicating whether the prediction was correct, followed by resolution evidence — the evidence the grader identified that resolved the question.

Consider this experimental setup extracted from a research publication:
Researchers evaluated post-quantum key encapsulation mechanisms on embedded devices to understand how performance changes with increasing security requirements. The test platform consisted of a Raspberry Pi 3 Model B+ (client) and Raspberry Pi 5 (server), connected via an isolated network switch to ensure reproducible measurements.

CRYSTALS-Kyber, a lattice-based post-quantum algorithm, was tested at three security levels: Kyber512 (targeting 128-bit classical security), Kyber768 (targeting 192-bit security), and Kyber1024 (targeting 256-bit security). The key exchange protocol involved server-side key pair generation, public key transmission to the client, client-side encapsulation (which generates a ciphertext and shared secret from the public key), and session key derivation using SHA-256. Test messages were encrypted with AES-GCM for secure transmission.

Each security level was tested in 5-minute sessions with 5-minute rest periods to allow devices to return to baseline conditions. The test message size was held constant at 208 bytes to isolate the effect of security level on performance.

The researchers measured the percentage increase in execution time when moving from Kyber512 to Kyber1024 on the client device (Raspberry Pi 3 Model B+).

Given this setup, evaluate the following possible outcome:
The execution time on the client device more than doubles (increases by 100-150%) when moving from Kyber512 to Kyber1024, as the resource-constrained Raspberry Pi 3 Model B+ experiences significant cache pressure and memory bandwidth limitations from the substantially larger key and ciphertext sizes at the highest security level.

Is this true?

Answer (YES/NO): NO